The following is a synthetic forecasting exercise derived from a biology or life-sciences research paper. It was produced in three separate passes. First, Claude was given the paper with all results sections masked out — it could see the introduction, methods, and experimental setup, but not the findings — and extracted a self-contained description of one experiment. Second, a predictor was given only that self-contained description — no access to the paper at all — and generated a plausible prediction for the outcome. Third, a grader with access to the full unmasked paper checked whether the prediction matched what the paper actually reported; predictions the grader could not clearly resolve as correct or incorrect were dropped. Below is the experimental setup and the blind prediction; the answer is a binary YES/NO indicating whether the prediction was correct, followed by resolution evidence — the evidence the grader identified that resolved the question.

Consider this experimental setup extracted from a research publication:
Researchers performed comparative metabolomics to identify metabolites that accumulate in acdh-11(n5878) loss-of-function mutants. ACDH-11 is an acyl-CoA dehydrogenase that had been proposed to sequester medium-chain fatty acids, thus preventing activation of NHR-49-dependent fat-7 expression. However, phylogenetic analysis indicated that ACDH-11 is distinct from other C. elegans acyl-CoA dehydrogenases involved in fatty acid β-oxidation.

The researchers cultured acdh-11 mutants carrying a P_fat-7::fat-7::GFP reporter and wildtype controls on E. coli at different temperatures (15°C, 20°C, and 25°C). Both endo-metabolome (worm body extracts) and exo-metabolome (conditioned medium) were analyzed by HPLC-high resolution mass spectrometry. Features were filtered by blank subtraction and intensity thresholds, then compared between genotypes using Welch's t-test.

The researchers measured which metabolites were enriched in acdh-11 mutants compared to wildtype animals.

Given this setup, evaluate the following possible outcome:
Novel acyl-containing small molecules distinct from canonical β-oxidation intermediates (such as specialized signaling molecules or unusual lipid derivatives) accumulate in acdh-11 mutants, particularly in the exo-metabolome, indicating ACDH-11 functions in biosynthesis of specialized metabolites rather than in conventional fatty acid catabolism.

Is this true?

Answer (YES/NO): NO